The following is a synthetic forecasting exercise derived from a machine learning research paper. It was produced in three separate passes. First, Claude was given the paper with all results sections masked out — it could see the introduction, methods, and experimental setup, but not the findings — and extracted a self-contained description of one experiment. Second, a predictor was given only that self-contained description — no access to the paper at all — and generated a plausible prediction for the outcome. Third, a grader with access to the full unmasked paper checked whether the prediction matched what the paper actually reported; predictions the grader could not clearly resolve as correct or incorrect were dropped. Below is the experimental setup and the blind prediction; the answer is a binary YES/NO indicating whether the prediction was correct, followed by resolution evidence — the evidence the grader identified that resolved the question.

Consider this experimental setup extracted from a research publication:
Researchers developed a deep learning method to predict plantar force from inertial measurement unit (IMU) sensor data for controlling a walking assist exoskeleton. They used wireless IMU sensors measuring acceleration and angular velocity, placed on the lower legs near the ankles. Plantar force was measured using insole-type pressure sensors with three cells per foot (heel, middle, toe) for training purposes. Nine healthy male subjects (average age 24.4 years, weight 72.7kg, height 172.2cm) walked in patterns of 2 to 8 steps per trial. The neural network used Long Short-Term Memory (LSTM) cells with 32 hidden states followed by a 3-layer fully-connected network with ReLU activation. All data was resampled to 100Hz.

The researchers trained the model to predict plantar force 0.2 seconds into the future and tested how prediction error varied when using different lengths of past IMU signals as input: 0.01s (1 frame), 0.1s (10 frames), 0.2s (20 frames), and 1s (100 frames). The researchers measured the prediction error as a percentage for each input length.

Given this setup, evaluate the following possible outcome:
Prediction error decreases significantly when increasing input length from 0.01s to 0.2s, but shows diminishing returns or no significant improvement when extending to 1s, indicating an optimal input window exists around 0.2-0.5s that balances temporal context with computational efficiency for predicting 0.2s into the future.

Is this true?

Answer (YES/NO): NO